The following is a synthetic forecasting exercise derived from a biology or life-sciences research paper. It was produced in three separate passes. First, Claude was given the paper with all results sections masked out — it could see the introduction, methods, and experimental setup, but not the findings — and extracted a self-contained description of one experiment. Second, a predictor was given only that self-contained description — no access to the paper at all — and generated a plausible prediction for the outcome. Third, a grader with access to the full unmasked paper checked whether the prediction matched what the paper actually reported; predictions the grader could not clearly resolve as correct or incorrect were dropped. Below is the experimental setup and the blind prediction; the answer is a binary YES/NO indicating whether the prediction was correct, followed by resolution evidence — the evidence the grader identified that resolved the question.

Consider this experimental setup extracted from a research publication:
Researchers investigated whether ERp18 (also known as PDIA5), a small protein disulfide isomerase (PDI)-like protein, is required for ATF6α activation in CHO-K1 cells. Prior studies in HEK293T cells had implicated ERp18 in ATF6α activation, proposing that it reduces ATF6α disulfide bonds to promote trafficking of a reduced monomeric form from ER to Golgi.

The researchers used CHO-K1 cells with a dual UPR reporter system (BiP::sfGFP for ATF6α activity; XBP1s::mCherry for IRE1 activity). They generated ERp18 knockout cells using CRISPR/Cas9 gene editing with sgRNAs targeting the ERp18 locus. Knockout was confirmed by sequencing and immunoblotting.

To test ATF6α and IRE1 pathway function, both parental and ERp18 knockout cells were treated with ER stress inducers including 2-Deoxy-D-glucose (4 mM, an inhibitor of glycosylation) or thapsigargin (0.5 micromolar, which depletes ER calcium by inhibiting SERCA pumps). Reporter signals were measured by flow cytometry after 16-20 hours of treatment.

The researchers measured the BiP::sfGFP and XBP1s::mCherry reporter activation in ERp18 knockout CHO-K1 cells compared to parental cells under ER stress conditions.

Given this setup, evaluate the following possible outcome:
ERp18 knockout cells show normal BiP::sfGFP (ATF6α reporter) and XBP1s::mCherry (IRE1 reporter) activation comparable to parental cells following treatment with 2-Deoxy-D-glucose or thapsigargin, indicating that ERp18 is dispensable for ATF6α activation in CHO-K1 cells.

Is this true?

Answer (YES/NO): YES